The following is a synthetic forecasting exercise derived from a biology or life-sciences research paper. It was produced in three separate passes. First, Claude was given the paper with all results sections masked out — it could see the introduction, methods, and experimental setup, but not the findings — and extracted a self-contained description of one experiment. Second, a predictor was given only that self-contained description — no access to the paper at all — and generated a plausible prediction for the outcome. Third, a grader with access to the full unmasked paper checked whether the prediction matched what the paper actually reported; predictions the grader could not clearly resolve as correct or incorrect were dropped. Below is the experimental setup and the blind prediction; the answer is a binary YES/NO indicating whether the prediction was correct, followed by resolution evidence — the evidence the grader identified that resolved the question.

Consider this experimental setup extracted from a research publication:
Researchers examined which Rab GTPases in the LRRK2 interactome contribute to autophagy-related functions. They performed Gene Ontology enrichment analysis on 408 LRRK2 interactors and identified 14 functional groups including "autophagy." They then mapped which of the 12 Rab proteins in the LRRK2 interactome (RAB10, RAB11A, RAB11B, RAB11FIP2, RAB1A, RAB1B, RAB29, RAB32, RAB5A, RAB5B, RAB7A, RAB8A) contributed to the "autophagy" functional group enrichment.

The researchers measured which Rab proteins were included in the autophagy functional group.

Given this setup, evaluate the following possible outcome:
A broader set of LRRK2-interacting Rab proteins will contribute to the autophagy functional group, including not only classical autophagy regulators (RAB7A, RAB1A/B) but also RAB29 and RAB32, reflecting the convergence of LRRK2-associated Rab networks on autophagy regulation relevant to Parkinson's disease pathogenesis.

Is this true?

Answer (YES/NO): NO